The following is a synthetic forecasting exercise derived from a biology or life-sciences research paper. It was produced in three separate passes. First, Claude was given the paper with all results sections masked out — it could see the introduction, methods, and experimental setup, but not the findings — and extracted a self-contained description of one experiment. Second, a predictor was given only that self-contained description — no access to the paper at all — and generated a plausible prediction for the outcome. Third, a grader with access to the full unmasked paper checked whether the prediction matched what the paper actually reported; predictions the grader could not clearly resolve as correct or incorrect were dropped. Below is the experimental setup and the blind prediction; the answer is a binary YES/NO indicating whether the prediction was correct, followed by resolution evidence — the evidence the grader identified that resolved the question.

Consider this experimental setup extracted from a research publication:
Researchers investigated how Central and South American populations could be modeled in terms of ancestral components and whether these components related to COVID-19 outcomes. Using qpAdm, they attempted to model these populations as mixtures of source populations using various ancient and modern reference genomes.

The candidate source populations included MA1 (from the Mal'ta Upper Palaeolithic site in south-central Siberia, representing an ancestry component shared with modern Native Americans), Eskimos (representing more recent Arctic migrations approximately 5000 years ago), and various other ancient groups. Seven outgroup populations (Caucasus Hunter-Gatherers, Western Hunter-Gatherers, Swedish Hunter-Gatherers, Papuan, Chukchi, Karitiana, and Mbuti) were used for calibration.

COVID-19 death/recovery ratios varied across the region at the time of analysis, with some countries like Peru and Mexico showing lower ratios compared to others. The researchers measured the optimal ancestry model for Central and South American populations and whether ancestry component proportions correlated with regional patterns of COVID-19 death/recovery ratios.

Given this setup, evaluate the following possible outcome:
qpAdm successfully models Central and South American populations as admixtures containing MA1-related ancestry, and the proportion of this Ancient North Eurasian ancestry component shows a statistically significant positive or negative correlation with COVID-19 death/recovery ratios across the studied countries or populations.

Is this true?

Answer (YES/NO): NO